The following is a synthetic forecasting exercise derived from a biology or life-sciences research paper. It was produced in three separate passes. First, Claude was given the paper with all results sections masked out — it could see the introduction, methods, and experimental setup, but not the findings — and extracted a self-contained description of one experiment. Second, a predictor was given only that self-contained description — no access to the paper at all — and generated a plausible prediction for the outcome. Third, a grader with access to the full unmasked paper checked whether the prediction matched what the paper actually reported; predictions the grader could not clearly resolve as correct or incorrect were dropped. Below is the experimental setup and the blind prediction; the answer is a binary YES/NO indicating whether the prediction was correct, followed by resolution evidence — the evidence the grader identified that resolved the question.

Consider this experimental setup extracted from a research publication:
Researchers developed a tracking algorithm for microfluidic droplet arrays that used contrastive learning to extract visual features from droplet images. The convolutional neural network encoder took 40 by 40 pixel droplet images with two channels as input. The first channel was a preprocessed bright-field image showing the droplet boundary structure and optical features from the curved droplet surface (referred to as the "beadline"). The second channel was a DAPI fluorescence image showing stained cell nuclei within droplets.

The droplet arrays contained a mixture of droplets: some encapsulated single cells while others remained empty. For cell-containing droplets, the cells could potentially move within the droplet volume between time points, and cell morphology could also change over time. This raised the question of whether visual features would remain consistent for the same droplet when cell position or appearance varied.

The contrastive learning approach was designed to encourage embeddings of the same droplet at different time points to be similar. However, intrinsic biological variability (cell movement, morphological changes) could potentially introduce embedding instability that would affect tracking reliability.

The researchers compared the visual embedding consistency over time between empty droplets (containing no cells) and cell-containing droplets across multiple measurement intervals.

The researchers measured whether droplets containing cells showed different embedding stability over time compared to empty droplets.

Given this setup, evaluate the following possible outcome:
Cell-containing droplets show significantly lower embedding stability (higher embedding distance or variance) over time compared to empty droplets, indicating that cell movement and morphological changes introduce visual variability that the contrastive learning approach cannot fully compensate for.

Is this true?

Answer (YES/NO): NO